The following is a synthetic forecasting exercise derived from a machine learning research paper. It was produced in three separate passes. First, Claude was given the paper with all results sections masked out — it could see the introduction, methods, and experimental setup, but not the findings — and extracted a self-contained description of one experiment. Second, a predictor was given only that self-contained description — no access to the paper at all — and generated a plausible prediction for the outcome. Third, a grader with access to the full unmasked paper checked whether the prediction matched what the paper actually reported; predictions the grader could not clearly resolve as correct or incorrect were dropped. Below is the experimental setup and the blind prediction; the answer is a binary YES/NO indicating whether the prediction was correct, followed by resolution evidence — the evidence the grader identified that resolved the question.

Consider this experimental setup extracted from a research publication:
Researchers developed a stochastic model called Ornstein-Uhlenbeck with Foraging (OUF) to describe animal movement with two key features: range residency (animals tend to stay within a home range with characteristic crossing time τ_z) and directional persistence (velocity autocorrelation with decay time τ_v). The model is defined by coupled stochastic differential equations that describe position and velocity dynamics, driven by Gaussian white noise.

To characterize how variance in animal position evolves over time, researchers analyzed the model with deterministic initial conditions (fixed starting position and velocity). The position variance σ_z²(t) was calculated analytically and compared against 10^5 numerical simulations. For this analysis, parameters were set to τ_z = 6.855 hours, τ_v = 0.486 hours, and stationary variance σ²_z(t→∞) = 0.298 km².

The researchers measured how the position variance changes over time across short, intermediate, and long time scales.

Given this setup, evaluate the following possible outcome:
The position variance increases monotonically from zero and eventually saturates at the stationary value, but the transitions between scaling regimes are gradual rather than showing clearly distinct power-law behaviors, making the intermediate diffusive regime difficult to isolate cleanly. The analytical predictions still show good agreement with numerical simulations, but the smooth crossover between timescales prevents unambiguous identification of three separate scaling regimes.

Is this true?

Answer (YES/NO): NO